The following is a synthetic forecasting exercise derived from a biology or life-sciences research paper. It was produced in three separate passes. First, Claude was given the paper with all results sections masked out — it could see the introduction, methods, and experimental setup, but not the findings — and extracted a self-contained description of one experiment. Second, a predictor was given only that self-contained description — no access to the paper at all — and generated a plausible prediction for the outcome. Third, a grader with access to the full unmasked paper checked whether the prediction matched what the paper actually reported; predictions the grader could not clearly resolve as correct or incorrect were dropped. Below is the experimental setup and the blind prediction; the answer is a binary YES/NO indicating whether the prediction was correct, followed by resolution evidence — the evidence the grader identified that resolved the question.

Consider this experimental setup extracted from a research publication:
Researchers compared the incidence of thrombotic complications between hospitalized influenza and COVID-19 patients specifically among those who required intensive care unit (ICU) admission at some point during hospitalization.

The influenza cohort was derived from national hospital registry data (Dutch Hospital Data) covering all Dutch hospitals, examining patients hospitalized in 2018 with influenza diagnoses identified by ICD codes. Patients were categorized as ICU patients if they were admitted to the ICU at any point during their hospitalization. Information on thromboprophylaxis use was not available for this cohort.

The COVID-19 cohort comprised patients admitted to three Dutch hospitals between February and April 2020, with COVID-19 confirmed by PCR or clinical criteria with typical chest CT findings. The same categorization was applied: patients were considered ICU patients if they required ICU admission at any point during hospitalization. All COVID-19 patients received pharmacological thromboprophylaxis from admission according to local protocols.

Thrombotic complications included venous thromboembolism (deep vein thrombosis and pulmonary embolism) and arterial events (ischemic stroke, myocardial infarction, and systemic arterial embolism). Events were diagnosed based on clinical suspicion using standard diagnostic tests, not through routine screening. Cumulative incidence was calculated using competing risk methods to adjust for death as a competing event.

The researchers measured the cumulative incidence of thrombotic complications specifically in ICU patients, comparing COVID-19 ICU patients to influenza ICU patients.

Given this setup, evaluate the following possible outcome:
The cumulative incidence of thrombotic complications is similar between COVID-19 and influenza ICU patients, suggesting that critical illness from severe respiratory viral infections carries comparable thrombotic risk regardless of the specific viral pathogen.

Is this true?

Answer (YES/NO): NO